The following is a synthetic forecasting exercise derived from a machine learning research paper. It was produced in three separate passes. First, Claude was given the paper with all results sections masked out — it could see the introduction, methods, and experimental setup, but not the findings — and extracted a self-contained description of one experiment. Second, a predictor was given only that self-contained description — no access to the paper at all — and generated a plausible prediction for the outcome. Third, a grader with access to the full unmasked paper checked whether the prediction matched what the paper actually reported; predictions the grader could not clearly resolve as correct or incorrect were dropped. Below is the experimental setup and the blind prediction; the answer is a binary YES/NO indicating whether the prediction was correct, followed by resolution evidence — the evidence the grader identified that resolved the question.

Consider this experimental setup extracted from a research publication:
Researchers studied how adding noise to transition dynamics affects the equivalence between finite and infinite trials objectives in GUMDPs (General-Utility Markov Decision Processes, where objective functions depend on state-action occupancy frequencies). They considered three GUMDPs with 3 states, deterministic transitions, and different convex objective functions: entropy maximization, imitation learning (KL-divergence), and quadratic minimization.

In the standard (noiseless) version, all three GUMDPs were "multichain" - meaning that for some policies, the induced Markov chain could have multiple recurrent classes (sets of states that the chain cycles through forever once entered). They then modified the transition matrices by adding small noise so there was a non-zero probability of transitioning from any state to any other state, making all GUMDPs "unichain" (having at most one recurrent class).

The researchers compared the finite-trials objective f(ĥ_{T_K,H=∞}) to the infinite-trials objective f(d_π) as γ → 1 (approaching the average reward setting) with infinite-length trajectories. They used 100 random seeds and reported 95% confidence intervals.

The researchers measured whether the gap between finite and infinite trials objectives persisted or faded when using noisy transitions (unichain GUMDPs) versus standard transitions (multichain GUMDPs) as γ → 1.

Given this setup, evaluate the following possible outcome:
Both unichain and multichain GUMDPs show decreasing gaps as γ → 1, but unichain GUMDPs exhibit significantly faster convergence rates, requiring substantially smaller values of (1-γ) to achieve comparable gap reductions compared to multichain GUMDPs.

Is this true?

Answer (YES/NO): NO